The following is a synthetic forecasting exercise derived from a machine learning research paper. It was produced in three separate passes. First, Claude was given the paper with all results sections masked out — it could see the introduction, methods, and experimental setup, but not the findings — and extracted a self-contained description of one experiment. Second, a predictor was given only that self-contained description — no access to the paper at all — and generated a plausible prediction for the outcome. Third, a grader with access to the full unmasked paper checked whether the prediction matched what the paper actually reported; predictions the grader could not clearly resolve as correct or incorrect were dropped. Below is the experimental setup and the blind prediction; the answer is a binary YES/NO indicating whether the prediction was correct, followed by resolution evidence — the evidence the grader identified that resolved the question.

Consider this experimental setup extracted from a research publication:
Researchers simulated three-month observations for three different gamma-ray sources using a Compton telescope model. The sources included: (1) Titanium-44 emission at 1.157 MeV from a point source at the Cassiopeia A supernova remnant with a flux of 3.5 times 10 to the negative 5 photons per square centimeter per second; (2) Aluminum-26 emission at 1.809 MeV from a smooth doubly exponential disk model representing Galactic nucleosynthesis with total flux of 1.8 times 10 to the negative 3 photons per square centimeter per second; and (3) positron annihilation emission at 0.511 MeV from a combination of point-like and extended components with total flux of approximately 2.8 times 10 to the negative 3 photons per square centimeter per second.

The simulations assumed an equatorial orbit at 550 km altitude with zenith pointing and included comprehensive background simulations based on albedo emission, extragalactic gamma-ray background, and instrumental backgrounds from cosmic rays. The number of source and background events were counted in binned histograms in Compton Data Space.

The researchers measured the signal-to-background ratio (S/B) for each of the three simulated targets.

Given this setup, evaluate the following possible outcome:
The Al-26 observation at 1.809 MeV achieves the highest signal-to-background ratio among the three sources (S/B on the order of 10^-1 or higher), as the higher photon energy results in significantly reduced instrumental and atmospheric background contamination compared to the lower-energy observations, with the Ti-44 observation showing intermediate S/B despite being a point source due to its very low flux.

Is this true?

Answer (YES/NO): NO